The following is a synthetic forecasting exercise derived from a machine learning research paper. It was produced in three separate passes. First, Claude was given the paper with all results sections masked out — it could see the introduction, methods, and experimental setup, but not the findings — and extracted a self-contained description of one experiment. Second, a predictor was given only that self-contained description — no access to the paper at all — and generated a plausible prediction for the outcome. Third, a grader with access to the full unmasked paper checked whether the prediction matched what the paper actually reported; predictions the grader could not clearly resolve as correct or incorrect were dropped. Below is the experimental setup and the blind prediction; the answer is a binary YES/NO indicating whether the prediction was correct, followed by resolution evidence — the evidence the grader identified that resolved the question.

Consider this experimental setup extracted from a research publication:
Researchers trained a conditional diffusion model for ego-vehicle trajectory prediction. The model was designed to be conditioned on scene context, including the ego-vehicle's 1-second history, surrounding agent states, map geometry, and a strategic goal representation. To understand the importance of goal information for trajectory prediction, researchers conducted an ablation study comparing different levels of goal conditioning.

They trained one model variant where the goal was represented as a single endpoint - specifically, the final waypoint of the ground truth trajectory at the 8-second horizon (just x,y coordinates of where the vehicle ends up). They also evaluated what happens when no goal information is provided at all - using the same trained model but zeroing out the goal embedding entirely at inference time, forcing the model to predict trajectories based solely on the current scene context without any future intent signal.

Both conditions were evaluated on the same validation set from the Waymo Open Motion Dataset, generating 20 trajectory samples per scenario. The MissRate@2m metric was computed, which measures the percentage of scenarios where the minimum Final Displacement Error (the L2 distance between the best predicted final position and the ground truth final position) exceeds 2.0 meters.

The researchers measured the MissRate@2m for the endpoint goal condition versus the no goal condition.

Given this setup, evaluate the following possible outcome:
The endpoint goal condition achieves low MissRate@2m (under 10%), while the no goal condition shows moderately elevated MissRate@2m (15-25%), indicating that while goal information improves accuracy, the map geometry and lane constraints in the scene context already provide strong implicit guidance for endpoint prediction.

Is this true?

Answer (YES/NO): NO